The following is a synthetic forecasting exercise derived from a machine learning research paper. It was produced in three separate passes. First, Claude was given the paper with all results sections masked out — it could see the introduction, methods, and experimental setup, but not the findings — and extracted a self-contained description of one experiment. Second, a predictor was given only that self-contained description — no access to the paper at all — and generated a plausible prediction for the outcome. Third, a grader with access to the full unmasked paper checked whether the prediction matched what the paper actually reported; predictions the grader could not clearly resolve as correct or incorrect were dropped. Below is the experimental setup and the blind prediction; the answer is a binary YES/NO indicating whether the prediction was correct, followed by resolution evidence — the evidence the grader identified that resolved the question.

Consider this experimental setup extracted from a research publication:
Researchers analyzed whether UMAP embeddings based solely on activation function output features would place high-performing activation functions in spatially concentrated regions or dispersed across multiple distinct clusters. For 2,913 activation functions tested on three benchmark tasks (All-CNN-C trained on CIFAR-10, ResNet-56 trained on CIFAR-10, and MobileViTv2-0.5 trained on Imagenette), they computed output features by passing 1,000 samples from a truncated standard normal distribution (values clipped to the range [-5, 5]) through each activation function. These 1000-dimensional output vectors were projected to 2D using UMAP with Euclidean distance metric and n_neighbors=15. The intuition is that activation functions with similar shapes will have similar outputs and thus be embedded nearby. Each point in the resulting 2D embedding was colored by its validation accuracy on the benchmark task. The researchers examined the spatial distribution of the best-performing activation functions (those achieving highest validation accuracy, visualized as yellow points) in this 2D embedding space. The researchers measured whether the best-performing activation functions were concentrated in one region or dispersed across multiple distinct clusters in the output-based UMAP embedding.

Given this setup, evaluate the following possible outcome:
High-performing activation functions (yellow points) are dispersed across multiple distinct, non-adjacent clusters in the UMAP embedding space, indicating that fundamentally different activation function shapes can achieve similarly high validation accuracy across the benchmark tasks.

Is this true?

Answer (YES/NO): YES